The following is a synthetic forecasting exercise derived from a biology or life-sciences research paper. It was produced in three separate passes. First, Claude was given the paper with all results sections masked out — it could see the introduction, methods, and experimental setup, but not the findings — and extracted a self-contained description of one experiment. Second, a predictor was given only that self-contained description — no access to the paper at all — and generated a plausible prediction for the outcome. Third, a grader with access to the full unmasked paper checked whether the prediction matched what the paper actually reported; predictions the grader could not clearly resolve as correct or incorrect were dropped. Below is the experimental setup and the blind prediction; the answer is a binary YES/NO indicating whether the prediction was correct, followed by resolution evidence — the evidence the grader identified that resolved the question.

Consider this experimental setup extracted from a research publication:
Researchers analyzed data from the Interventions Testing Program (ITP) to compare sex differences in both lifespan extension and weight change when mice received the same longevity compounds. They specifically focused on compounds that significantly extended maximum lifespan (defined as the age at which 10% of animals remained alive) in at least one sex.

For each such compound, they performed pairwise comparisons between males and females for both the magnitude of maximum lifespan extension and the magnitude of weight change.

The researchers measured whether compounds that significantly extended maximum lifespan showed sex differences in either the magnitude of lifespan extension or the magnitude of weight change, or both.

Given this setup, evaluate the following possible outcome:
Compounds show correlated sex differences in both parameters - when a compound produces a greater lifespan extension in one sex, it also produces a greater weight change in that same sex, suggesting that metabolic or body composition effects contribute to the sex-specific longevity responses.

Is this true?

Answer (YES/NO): NO